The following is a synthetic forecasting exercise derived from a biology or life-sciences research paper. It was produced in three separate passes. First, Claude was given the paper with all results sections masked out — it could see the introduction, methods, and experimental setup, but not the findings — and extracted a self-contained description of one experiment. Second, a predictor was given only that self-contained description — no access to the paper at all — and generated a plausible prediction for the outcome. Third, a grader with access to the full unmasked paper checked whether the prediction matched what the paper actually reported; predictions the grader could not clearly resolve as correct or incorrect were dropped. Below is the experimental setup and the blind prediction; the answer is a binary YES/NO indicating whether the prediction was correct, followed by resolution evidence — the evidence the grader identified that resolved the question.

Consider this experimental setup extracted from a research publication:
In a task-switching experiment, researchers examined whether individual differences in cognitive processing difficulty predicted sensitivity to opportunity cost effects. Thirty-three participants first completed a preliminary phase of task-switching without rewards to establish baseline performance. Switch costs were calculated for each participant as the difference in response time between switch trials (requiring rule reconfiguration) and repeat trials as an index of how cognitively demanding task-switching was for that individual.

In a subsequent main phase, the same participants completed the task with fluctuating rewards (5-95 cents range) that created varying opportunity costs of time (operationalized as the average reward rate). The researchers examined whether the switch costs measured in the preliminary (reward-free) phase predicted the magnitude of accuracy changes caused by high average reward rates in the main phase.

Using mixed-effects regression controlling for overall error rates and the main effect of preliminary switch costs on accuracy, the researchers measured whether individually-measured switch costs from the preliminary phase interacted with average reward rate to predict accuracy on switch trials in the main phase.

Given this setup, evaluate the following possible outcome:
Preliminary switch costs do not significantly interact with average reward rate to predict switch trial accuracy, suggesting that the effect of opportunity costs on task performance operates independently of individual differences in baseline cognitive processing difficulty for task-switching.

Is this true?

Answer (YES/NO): NO